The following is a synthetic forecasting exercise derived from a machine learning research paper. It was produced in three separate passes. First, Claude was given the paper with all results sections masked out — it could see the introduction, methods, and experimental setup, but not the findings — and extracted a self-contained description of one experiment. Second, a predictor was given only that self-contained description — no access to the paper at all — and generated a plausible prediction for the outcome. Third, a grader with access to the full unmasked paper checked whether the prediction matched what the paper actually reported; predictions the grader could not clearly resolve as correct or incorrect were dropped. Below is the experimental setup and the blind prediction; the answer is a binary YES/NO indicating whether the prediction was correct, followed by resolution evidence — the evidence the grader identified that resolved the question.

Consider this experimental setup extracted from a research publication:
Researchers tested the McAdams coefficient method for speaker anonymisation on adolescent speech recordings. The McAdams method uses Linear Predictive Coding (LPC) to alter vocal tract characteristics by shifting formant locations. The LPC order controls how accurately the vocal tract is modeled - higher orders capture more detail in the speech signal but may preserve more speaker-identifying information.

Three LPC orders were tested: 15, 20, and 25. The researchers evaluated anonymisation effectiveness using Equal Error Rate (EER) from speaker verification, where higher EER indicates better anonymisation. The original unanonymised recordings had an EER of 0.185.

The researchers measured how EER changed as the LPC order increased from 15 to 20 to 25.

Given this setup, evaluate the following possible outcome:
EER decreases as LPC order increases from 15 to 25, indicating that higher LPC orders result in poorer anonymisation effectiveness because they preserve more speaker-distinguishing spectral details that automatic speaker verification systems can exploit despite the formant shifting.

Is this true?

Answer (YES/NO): NO